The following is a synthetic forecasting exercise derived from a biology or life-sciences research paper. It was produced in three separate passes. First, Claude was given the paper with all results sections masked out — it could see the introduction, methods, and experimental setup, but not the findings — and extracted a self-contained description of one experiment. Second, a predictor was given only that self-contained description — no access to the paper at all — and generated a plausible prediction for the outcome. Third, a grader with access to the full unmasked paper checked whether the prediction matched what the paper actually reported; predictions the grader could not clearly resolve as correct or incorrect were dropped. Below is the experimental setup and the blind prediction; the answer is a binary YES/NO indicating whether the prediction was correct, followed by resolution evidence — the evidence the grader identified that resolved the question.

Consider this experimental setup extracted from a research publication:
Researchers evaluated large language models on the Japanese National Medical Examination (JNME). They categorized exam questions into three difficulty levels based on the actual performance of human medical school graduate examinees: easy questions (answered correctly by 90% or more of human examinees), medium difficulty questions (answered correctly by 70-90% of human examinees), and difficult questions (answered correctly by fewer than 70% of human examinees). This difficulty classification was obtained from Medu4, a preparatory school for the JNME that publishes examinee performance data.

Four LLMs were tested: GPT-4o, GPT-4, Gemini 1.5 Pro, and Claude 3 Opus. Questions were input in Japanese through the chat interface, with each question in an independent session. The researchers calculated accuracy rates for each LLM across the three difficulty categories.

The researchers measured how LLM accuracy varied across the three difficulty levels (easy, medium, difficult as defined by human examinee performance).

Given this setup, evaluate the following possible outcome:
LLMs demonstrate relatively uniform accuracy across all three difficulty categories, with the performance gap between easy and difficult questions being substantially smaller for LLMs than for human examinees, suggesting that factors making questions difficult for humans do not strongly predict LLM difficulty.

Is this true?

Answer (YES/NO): NO